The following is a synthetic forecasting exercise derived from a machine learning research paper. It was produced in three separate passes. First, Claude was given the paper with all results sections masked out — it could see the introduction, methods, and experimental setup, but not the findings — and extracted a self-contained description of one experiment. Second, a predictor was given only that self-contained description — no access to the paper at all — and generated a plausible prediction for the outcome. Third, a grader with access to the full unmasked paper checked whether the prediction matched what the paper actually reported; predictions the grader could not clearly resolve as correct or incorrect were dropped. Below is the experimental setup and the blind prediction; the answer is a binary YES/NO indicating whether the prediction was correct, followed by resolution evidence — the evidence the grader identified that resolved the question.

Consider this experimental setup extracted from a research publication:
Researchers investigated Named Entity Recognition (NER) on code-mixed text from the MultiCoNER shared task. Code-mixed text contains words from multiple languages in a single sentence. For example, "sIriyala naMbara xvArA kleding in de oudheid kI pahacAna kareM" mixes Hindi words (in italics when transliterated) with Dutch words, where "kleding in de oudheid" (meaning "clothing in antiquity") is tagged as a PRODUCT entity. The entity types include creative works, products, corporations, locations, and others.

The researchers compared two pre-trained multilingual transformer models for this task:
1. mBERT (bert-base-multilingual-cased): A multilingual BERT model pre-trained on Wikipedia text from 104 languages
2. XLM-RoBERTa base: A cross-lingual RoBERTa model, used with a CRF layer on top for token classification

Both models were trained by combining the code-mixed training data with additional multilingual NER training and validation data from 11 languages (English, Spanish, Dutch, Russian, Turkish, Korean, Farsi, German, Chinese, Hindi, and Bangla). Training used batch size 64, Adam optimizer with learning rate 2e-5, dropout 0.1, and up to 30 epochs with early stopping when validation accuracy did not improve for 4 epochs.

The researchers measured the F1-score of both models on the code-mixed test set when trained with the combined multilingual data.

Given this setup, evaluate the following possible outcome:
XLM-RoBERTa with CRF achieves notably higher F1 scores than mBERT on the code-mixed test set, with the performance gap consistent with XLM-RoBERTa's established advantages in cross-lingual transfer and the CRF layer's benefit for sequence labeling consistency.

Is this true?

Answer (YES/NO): NO